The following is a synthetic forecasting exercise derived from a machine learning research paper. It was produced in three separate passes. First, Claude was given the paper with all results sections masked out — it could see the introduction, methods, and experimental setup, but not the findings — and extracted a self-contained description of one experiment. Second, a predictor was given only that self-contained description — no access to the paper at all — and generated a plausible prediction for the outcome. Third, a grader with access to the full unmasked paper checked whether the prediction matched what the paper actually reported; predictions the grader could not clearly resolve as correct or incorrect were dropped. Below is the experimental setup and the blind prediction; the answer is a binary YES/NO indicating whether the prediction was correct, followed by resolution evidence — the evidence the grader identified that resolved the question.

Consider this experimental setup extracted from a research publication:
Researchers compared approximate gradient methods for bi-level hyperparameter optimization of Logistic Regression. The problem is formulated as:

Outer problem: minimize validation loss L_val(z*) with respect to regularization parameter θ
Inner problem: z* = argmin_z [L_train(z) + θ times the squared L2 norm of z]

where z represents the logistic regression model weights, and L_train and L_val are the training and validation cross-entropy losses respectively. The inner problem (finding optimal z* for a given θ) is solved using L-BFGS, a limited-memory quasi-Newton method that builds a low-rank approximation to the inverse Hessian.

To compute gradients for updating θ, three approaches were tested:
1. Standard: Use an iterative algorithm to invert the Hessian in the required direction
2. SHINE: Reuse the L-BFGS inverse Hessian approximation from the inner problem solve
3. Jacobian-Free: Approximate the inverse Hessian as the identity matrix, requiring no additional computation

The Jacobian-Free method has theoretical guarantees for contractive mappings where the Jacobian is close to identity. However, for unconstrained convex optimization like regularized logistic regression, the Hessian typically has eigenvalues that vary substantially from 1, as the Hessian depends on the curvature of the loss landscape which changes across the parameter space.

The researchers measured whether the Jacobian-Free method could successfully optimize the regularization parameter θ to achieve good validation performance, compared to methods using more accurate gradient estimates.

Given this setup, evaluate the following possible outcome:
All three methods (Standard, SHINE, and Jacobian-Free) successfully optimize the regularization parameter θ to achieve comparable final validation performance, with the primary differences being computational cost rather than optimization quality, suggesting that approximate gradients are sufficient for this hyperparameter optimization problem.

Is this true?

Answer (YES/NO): NO